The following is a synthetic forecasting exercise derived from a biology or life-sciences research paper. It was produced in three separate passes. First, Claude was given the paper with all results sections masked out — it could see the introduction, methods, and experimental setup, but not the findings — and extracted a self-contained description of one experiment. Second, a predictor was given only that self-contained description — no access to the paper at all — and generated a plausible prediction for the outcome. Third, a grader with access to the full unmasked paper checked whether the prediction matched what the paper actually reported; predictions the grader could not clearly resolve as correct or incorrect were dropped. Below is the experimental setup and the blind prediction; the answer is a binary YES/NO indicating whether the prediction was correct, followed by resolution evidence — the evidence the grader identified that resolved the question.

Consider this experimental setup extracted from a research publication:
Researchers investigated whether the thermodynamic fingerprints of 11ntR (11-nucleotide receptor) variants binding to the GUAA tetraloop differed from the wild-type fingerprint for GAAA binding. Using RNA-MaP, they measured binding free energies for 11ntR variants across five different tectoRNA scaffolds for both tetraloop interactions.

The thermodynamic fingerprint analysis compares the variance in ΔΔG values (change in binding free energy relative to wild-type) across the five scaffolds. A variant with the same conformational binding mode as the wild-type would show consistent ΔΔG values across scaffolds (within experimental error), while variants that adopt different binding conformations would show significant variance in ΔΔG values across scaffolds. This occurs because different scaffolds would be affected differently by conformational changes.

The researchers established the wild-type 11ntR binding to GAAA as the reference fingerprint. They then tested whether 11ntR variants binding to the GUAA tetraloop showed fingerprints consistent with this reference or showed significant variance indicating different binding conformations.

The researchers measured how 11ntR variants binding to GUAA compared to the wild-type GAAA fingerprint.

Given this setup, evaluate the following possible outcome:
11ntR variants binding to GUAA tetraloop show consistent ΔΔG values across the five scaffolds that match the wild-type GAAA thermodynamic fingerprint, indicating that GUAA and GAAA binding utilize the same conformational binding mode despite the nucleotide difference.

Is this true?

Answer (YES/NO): YES